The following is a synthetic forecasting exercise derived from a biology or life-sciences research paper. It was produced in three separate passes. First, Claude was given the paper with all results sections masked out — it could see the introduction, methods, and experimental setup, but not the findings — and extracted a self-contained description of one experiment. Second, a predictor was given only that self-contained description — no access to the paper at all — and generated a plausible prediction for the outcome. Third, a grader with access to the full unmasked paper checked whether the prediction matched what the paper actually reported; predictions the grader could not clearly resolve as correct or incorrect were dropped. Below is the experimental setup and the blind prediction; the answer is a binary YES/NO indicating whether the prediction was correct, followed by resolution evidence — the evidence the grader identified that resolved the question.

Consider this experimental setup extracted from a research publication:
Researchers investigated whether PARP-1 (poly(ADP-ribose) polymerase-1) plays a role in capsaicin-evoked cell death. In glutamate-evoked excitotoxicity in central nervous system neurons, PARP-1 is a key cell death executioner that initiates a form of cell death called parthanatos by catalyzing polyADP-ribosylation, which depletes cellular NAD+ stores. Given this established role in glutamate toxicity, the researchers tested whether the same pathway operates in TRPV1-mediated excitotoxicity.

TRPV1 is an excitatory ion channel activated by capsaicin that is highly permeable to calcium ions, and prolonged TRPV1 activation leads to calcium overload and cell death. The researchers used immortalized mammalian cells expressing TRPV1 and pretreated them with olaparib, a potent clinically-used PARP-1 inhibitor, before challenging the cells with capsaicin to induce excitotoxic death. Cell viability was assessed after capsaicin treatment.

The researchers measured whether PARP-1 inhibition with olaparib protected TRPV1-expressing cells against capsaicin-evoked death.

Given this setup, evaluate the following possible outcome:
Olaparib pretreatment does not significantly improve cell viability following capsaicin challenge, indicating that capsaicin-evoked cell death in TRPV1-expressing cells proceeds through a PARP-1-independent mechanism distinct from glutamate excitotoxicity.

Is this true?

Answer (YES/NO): YES